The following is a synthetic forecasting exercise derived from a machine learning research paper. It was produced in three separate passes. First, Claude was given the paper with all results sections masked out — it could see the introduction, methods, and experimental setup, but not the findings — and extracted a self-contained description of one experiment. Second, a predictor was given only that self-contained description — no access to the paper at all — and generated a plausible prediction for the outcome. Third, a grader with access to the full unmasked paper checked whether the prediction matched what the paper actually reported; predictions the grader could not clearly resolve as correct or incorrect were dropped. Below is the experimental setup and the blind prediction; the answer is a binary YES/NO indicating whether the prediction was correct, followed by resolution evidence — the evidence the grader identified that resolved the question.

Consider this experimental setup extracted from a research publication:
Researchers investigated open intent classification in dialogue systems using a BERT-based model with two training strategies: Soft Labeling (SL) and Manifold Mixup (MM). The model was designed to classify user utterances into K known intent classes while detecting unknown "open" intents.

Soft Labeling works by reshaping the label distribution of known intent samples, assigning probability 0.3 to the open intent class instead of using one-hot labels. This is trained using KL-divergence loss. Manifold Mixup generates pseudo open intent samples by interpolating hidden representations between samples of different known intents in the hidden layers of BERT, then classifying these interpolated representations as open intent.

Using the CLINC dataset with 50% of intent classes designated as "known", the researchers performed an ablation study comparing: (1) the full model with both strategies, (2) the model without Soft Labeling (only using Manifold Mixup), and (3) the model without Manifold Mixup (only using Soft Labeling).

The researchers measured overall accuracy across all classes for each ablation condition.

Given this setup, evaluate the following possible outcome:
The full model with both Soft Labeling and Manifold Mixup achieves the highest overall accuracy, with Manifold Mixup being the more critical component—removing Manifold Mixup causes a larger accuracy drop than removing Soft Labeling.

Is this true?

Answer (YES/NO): NO